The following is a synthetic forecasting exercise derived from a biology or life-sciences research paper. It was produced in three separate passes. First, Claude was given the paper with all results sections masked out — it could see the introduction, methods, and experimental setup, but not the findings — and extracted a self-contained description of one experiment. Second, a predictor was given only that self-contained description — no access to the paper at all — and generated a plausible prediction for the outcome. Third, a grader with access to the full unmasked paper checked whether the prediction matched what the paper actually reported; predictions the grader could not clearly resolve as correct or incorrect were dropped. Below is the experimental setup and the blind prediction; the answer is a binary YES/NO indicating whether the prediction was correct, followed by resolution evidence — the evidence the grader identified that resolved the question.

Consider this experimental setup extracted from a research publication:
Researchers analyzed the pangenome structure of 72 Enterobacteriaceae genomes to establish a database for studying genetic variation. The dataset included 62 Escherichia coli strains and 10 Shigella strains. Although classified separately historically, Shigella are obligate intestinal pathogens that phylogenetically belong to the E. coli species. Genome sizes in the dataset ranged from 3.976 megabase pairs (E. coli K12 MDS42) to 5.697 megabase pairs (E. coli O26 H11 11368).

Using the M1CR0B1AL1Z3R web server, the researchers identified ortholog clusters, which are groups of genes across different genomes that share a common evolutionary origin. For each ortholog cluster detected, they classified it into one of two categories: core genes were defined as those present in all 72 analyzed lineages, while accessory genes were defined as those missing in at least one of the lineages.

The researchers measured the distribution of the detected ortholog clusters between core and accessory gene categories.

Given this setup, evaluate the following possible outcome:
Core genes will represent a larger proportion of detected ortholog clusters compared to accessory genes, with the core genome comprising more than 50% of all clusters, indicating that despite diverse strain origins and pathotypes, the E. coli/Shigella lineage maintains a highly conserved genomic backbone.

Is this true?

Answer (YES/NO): NO